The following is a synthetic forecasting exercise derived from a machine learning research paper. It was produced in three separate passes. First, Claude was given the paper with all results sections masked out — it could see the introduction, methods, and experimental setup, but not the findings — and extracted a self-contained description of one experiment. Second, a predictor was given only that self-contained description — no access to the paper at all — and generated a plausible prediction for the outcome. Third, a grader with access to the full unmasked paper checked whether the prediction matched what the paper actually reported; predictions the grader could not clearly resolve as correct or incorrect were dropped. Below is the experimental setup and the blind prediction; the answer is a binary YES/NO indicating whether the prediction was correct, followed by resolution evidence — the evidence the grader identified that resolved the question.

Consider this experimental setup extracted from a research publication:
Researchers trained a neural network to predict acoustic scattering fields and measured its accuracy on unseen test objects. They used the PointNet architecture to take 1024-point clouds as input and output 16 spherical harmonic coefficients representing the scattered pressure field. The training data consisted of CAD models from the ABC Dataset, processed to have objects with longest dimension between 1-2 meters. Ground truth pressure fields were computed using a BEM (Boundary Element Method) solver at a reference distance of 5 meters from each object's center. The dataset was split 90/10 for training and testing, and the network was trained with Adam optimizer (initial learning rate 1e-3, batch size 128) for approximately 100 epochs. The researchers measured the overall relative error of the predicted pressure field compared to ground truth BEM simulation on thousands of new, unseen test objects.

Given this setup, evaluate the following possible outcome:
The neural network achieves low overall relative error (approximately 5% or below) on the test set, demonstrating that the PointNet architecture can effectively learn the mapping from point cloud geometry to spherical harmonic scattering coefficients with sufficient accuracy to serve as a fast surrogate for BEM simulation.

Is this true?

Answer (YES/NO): NO